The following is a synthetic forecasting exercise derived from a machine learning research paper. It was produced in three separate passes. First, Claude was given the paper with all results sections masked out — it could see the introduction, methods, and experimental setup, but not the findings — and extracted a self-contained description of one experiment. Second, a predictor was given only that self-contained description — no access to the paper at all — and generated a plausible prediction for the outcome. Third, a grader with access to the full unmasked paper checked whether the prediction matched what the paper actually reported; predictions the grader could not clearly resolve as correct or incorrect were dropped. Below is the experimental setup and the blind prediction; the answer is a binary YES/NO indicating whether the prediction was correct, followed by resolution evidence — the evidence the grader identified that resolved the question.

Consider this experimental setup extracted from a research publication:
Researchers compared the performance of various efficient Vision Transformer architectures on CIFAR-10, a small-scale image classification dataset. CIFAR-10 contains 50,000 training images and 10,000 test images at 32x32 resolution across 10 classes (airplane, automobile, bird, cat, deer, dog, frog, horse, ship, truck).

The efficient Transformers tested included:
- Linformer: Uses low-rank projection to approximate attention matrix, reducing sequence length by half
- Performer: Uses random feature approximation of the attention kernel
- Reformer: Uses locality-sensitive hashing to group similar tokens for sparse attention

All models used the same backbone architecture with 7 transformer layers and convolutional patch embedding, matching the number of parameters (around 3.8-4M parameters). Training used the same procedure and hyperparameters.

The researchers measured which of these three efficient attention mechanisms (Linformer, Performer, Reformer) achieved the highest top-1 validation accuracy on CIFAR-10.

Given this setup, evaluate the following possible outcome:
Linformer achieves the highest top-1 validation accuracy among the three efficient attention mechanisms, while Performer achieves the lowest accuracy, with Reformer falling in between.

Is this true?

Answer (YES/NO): NO